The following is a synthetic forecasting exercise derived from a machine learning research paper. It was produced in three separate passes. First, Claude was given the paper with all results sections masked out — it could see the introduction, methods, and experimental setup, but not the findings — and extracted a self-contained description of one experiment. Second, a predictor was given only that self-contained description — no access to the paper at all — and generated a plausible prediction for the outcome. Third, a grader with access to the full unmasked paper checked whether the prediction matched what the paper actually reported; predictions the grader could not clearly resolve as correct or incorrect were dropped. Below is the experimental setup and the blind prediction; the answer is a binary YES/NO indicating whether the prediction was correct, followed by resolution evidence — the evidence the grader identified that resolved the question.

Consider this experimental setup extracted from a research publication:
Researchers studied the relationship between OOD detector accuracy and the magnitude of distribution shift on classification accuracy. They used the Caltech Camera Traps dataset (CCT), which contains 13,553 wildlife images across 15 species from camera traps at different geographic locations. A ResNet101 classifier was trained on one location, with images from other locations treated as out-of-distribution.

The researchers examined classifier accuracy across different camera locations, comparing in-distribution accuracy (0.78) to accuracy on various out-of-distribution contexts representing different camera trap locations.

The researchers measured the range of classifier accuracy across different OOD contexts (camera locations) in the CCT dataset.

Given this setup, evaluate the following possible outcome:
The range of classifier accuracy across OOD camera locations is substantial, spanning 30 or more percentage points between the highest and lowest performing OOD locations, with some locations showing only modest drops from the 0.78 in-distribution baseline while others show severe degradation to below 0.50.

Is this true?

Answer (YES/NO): NO